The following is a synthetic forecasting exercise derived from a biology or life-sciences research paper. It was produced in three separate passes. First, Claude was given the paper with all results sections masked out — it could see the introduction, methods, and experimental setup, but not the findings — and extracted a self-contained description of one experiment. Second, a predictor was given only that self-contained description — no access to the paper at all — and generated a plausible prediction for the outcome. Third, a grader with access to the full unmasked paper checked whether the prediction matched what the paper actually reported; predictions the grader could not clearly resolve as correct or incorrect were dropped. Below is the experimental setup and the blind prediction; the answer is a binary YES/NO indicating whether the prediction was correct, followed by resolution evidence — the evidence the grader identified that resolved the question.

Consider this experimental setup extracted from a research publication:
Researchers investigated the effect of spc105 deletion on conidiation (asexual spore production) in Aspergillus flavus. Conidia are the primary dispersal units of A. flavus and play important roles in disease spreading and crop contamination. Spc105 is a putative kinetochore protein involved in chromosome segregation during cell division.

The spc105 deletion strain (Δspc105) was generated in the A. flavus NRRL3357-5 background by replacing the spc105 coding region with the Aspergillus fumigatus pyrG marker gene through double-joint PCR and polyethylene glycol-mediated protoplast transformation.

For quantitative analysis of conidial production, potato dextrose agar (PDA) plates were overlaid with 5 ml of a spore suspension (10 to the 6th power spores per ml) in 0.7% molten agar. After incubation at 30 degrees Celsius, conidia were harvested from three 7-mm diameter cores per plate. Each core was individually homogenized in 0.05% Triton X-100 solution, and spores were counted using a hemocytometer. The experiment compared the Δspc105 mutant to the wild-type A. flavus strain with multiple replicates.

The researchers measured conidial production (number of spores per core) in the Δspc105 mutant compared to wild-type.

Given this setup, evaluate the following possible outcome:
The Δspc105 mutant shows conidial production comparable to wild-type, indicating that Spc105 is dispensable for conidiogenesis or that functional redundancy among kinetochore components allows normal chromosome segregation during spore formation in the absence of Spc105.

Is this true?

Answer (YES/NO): NO